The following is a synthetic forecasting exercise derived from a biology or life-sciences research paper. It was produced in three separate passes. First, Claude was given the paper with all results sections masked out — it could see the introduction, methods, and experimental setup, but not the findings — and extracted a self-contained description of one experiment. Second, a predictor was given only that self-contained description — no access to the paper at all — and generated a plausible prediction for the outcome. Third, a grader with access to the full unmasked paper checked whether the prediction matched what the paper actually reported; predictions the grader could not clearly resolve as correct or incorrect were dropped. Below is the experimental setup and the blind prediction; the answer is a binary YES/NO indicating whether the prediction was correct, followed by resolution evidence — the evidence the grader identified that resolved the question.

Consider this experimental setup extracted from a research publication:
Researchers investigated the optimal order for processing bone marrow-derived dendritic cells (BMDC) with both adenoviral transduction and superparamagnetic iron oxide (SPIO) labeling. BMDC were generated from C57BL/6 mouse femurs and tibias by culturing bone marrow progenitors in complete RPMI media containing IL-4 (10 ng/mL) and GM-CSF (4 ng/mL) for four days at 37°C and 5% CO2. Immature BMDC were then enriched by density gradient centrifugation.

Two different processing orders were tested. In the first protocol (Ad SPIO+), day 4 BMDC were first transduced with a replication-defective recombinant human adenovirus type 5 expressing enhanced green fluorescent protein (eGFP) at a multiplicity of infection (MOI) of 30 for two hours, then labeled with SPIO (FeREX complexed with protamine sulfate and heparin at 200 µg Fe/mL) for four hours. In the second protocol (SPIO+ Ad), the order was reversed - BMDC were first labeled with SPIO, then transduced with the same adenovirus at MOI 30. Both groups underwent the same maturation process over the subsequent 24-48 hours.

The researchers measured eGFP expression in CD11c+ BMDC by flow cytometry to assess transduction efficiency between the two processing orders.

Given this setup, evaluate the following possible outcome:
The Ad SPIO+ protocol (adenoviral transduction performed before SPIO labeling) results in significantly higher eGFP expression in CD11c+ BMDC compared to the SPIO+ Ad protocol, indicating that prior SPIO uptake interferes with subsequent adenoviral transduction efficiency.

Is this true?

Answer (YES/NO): YES